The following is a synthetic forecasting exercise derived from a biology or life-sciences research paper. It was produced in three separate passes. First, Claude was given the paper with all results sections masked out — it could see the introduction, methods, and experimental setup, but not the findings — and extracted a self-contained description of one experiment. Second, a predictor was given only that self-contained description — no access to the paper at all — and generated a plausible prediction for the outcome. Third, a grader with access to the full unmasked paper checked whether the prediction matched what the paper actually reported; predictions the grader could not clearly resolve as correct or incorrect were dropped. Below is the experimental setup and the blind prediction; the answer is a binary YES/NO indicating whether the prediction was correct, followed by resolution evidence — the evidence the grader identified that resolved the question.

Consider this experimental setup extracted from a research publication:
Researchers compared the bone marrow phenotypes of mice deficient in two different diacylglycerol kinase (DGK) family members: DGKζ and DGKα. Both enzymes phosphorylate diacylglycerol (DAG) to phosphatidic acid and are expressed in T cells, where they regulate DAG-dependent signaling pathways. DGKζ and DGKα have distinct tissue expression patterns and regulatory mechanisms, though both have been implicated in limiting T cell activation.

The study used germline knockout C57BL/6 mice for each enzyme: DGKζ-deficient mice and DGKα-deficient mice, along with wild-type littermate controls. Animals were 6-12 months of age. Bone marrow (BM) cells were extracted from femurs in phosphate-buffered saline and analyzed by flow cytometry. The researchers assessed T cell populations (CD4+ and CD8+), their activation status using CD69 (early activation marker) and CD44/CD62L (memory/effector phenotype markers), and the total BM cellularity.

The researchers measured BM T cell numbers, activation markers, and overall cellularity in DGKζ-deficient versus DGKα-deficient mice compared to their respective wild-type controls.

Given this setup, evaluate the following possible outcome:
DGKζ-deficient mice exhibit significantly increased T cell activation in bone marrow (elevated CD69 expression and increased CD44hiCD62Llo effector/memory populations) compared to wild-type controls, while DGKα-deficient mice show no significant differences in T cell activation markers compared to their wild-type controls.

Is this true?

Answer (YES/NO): NO